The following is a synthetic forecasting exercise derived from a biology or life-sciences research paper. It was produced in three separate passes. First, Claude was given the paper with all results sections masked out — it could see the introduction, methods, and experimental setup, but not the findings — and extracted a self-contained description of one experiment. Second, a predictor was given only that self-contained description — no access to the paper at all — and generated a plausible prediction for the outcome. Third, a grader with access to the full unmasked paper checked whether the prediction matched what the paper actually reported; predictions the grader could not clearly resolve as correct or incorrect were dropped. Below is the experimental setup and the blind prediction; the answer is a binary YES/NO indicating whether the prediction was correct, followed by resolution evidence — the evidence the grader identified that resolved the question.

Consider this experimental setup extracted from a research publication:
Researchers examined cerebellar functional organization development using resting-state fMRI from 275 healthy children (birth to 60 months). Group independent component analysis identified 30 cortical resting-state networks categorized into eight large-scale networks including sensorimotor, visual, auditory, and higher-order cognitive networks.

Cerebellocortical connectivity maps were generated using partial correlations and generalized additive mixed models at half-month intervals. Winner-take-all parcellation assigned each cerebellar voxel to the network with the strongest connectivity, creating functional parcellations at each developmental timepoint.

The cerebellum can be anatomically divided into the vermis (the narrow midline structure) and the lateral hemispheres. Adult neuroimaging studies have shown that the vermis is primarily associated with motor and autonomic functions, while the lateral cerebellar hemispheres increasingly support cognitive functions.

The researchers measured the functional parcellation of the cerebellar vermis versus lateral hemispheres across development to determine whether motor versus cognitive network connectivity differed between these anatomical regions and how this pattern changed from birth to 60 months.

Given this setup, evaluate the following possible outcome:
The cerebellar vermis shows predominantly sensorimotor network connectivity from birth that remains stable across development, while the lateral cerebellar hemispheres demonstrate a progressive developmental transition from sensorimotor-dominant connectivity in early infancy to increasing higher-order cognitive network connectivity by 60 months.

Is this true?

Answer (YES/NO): NO